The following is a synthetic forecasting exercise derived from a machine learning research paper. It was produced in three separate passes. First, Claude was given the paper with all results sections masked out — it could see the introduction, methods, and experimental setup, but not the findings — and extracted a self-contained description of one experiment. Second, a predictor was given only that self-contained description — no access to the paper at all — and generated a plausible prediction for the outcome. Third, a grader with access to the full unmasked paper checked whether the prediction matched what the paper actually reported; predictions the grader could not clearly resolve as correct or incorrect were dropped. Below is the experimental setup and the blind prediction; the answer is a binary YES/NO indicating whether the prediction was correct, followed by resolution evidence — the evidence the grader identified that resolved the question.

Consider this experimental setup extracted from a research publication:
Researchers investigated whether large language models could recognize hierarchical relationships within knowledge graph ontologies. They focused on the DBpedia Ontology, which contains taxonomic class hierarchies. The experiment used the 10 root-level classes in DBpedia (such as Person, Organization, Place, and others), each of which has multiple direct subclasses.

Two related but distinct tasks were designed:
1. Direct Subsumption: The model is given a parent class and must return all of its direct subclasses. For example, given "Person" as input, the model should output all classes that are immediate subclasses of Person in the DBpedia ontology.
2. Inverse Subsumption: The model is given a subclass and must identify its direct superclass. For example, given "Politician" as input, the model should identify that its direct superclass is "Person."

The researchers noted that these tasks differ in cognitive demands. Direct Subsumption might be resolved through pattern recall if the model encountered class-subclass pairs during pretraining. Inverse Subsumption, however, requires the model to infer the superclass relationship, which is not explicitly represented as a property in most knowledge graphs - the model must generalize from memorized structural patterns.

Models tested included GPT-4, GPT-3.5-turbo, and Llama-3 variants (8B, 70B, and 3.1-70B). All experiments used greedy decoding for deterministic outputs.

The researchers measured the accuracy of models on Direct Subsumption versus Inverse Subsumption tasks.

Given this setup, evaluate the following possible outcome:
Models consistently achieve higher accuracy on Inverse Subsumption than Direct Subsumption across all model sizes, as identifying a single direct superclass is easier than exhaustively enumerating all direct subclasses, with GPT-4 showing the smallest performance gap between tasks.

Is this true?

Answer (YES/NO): NO